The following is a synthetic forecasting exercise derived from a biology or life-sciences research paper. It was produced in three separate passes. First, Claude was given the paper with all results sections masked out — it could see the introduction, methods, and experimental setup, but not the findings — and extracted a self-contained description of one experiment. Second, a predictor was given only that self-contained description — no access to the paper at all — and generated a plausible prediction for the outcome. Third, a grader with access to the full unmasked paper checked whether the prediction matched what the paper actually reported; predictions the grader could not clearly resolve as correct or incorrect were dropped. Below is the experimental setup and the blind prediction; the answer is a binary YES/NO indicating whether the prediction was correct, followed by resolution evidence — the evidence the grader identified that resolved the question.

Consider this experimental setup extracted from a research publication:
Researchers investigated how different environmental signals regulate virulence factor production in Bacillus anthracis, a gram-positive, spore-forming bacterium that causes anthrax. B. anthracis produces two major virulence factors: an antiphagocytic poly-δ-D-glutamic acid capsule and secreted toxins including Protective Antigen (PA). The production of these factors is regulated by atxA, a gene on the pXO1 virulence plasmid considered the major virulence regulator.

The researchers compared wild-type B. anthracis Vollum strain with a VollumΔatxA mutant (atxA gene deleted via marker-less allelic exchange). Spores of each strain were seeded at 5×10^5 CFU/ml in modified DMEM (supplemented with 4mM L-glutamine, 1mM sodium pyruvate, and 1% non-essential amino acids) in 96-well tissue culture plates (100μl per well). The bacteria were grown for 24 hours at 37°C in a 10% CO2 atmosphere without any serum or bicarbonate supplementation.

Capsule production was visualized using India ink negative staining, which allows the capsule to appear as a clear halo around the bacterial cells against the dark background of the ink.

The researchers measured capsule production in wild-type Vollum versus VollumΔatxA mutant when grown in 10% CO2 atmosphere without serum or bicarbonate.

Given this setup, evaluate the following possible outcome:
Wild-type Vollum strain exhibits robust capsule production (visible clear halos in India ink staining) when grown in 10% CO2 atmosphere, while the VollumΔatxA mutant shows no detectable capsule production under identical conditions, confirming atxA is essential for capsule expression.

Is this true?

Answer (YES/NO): NO